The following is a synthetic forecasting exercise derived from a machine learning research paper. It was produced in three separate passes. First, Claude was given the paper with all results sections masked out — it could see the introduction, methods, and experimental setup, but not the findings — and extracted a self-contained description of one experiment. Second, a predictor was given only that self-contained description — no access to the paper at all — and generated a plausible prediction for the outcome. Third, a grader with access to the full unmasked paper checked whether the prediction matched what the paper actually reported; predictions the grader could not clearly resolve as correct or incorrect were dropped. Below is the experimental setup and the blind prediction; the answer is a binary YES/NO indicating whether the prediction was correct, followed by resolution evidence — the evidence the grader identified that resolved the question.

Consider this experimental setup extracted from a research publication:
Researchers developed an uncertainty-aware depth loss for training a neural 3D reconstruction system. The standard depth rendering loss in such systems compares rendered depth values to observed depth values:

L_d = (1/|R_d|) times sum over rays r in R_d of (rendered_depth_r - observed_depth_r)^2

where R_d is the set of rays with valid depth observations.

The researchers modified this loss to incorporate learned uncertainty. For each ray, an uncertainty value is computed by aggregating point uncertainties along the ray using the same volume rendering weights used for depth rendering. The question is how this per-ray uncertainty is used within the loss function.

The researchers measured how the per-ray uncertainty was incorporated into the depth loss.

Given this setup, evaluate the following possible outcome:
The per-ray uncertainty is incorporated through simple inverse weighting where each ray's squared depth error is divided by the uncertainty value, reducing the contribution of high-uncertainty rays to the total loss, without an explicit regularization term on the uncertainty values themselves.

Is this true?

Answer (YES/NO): NO